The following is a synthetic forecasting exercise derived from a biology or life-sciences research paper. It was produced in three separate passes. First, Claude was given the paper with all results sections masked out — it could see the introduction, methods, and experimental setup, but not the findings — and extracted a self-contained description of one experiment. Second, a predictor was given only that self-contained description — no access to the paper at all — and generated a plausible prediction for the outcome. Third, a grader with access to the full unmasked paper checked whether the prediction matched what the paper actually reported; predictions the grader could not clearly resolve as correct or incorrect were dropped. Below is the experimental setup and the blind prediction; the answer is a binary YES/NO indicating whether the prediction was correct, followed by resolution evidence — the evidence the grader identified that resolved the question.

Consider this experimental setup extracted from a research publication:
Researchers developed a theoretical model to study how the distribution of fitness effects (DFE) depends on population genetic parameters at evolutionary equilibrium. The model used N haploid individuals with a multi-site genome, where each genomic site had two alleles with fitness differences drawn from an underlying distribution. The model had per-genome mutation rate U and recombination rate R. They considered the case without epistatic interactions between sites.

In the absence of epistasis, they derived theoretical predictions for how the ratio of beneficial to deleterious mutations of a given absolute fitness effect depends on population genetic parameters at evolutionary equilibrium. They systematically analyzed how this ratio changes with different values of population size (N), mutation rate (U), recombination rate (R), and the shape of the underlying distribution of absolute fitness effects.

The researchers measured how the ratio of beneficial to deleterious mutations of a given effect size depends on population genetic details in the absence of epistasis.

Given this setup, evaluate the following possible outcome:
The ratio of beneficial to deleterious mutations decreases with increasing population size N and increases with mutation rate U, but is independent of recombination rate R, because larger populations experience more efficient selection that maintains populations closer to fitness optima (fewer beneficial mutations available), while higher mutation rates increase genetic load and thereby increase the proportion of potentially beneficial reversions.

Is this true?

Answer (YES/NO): NO